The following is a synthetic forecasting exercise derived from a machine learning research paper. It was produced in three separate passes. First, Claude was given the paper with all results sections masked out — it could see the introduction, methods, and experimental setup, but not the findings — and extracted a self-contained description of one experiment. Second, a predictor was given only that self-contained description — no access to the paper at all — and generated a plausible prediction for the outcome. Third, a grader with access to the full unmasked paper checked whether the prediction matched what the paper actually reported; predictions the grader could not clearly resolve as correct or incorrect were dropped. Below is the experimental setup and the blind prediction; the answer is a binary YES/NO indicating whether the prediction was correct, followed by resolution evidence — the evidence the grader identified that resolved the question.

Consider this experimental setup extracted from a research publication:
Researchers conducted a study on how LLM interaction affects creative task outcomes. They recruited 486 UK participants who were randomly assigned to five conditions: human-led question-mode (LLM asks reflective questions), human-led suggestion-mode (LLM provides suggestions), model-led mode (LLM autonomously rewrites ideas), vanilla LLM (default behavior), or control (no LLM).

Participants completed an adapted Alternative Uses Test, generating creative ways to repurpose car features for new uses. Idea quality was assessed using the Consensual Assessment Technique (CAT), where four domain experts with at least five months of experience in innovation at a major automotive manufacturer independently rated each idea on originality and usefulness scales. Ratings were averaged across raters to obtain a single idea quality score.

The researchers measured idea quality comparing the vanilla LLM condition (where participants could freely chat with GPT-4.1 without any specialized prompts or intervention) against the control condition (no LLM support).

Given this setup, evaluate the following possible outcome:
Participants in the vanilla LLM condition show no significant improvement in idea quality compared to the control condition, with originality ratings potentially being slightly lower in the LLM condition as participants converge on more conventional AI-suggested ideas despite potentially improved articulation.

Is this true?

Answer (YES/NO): NO